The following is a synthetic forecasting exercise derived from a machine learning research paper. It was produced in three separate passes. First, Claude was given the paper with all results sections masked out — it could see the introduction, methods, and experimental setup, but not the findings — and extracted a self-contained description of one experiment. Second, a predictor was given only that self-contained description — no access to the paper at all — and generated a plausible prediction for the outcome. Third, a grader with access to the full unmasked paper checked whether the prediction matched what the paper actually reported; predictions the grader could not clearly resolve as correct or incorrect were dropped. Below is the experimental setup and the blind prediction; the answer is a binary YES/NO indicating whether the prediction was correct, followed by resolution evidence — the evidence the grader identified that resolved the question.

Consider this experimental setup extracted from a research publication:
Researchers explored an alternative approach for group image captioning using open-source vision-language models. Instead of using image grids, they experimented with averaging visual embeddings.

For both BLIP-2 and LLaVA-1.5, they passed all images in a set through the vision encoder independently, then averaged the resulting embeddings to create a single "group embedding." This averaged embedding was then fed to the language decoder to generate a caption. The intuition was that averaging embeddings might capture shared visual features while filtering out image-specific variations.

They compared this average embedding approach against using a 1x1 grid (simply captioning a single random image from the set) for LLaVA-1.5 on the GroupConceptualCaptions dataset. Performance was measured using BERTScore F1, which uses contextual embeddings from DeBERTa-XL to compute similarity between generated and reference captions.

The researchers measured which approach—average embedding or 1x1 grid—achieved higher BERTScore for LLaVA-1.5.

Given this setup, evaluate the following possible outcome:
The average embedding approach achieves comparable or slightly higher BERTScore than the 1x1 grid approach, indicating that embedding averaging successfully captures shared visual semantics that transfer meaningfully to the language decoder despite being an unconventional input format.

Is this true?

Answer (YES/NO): NO